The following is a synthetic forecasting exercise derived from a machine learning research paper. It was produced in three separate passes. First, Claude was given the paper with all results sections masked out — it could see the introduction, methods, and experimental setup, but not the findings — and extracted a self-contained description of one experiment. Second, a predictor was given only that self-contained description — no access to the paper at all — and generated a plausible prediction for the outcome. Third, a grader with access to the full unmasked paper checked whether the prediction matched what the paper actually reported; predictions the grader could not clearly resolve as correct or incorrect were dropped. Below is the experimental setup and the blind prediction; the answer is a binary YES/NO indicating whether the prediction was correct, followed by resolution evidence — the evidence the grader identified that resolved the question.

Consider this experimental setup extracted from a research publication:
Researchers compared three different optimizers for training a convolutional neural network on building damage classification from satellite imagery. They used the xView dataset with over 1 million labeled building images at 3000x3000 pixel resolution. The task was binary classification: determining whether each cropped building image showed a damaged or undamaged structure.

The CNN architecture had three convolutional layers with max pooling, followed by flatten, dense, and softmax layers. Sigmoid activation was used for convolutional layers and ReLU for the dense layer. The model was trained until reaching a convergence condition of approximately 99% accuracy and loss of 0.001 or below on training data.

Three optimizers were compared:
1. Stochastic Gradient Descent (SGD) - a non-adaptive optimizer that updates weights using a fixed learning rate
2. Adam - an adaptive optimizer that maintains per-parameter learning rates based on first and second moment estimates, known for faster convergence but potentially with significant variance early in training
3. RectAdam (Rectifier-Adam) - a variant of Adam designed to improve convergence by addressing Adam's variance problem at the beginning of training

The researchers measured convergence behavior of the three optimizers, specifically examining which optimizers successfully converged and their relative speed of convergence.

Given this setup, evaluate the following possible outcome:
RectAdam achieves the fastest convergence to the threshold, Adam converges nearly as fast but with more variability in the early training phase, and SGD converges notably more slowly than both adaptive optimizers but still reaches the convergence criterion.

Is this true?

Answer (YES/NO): NO